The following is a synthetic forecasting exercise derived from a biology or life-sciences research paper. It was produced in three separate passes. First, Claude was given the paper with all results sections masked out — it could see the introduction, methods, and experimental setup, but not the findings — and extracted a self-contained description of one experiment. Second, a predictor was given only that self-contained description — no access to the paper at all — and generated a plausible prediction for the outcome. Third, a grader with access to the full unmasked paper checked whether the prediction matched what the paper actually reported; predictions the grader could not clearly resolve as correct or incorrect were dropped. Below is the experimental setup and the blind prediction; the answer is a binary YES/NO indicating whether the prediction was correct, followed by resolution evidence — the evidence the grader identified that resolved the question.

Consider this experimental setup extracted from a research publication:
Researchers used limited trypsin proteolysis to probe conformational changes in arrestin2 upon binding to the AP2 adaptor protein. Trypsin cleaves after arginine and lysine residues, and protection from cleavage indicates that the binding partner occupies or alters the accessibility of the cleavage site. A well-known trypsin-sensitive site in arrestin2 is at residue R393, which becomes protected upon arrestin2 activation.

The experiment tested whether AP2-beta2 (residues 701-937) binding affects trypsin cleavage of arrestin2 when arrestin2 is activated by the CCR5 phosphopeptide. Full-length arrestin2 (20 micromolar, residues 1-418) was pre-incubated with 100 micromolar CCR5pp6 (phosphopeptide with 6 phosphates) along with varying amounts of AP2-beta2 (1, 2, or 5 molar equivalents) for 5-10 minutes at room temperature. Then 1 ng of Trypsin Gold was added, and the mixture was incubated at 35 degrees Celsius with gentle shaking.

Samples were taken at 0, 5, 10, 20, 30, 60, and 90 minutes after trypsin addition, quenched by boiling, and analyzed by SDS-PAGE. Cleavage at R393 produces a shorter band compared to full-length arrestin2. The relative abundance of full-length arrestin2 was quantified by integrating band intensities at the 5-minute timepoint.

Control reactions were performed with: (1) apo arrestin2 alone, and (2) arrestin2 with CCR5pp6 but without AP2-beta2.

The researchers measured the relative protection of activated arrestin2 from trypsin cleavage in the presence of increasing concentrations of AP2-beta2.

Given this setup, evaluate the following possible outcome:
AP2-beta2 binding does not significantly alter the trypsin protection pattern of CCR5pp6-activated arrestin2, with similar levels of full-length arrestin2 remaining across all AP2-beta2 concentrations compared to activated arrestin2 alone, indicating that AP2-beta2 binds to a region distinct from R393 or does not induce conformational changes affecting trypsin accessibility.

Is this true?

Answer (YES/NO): NO